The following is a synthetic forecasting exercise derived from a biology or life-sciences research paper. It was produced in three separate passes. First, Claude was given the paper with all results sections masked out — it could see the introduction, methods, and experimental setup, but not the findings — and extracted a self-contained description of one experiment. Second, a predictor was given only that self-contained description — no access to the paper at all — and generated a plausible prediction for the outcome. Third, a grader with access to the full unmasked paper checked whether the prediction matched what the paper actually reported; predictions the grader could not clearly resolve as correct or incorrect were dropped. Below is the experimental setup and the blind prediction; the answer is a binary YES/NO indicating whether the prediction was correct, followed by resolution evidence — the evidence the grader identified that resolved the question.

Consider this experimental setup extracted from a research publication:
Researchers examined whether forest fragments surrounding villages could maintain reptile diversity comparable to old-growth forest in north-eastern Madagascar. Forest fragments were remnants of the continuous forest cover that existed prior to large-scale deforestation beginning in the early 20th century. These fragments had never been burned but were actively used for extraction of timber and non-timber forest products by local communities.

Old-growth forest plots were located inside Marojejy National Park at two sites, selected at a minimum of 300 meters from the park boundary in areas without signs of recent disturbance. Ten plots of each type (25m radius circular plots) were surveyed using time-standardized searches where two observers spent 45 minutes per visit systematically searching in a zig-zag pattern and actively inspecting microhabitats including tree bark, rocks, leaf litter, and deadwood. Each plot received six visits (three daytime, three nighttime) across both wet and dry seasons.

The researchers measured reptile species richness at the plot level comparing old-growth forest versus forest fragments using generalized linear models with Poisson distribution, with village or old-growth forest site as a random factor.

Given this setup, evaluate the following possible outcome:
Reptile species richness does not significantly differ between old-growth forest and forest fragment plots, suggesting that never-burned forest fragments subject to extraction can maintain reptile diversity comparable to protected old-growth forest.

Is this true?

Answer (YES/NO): YES